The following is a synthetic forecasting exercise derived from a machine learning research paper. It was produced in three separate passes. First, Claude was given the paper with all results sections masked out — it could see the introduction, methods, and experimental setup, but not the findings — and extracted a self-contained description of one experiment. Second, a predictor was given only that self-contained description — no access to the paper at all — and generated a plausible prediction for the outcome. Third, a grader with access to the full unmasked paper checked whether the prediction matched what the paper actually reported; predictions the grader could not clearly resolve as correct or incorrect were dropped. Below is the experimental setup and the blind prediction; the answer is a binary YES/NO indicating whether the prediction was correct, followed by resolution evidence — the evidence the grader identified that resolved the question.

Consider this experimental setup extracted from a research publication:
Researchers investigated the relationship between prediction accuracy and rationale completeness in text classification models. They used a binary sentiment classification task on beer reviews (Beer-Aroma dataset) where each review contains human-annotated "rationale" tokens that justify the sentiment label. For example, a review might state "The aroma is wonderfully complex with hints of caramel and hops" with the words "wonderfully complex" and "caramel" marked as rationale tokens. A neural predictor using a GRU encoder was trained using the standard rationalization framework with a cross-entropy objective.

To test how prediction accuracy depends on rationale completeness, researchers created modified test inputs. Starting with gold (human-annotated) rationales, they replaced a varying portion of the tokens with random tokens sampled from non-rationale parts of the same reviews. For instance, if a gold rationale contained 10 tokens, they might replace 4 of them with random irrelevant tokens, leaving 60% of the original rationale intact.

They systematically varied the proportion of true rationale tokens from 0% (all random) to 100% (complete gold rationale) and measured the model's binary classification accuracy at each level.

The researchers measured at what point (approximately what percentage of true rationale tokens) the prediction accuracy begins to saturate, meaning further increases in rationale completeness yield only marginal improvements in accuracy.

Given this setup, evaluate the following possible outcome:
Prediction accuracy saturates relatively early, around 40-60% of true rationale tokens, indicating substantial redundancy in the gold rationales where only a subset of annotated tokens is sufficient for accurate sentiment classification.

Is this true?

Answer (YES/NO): NO